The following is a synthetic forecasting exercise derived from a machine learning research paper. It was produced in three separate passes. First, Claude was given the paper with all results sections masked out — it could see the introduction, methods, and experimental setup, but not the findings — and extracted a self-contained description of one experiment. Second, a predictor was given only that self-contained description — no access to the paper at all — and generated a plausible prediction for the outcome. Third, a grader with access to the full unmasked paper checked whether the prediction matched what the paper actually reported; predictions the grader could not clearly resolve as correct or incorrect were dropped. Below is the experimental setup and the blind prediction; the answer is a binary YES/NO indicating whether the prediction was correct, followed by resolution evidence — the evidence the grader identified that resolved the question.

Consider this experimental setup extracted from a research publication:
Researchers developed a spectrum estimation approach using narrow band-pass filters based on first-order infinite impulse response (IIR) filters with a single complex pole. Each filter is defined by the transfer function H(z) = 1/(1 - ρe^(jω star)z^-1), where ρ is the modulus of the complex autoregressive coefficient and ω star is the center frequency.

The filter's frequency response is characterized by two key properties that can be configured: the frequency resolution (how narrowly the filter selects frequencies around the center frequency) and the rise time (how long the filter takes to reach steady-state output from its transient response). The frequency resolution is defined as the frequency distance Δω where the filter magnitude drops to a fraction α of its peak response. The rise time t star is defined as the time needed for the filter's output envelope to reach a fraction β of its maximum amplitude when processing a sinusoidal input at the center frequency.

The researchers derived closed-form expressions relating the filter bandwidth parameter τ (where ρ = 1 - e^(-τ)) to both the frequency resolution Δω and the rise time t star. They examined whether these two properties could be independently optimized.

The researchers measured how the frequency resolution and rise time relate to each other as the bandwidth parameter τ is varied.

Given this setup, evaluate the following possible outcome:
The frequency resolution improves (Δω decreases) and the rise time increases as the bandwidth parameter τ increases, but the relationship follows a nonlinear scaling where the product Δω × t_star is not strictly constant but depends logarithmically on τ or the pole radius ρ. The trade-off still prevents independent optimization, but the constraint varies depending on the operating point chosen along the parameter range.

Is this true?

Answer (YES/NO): NO